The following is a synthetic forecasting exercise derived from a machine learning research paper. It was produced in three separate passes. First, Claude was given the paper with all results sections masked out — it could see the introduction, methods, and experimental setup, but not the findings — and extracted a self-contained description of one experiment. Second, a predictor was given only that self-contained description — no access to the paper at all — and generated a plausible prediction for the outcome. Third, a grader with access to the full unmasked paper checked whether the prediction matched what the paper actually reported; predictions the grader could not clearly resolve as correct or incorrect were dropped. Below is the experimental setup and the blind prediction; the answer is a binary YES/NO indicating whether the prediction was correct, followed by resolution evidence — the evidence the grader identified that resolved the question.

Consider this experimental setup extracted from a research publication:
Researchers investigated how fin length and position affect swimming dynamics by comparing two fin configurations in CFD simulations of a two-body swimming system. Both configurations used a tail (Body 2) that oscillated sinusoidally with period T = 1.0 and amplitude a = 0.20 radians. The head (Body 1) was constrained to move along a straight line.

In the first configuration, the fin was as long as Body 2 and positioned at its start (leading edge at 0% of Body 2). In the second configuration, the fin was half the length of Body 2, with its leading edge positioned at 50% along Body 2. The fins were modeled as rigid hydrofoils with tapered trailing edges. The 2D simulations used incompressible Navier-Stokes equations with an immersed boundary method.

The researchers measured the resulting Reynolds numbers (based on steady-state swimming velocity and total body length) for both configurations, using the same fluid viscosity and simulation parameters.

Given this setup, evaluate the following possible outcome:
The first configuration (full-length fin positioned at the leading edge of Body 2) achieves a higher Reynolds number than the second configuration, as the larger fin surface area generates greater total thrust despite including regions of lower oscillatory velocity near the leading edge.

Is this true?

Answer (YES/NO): NO